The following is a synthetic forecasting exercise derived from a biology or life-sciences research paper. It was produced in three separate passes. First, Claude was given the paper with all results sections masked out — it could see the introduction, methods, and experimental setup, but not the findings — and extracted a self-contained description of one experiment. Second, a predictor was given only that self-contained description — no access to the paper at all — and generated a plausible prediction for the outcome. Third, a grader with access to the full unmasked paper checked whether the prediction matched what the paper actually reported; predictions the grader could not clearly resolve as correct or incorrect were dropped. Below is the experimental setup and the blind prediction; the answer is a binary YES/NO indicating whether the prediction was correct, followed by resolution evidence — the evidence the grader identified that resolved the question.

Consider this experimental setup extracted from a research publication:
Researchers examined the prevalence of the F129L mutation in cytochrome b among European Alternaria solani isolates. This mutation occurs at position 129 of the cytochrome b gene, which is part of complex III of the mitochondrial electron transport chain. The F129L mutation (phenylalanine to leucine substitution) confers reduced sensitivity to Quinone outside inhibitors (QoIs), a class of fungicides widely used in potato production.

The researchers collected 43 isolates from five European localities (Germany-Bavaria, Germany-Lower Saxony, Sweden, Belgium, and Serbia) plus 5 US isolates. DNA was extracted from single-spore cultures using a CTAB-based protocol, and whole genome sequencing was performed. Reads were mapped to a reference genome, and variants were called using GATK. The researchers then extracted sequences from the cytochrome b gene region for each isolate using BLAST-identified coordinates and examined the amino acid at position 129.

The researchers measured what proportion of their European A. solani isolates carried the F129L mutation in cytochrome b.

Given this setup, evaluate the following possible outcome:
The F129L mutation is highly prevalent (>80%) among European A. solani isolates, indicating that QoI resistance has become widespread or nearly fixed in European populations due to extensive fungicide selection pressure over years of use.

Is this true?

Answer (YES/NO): YES